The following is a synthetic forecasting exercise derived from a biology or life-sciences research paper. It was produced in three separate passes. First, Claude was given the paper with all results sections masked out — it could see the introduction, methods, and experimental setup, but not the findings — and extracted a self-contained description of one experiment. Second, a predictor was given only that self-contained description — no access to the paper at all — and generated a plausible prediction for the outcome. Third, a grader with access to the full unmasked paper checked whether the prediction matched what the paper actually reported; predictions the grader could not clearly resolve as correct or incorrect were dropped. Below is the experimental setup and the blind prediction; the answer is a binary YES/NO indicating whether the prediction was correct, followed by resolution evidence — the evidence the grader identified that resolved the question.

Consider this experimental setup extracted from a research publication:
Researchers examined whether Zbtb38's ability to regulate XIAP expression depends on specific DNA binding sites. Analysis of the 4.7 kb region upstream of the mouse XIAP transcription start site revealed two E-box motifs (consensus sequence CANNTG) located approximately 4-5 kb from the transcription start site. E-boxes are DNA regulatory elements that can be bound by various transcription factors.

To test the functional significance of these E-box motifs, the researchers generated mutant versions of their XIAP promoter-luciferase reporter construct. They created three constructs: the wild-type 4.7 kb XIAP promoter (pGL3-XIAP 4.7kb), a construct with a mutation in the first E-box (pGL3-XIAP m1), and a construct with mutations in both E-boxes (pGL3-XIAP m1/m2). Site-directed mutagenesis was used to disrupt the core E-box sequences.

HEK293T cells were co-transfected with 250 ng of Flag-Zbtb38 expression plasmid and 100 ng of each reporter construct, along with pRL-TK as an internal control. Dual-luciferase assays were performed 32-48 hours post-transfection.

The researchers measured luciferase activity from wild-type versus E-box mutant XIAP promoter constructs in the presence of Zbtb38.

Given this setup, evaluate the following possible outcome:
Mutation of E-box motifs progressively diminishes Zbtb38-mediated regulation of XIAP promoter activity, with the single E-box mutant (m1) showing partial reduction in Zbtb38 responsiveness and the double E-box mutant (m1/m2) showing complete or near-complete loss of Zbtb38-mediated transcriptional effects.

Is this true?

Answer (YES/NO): NO